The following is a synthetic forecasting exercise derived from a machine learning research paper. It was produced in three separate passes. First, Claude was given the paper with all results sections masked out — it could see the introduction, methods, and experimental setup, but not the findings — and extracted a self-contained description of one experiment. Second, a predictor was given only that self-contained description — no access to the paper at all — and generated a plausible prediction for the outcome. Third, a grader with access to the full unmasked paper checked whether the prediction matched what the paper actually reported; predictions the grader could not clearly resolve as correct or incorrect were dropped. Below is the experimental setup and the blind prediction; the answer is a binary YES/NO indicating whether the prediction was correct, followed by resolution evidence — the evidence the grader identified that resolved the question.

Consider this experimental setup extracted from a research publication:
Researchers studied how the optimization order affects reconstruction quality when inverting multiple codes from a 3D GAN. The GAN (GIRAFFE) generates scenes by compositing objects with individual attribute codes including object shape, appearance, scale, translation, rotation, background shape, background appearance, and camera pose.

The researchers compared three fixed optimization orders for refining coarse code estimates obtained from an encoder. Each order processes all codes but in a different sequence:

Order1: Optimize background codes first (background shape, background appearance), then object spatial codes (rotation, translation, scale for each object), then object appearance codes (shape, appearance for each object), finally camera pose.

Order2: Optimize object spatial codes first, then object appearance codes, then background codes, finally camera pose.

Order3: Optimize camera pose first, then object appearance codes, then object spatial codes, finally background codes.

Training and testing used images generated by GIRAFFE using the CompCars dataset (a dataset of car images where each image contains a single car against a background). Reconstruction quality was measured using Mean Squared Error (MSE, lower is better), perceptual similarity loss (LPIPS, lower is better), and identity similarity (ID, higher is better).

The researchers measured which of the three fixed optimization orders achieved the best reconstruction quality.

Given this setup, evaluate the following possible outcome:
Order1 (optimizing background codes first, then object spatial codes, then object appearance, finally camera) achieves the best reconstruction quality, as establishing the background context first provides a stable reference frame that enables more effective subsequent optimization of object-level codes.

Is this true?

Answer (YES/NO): YES